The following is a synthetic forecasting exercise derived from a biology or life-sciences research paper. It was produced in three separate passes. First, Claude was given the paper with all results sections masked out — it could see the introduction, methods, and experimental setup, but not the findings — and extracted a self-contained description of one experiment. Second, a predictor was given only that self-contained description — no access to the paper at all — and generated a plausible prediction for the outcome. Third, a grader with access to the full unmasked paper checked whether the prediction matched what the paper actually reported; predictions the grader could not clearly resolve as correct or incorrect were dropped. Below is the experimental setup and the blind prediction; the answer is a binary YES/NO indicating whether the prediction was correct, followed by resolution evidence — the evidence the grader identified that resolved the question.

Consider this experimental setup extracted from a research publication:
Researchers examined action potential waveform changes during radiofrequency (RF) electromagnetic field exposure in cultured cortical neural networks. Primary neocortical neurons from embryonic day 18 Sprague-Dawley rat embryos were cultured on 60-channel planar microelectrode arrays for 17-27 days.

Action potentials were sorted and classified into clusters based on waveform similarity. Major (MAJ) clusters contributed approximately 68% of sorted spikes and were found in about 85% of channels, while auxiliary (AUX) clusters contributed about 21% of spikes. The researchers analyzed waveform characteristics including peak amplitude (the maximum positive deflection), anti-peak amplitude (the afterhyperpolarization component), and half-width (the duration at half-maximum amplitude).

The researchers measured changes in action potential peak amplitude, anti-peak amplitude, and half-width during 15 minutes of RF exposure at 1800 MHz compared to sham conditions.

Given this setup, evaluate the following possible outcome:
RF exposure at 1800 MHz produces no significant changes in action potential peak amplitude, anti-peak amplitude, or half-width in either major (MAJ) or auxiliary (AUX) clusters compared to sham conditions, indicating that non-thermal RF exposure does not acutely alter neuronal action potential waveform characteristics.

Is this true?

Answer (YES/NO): NO